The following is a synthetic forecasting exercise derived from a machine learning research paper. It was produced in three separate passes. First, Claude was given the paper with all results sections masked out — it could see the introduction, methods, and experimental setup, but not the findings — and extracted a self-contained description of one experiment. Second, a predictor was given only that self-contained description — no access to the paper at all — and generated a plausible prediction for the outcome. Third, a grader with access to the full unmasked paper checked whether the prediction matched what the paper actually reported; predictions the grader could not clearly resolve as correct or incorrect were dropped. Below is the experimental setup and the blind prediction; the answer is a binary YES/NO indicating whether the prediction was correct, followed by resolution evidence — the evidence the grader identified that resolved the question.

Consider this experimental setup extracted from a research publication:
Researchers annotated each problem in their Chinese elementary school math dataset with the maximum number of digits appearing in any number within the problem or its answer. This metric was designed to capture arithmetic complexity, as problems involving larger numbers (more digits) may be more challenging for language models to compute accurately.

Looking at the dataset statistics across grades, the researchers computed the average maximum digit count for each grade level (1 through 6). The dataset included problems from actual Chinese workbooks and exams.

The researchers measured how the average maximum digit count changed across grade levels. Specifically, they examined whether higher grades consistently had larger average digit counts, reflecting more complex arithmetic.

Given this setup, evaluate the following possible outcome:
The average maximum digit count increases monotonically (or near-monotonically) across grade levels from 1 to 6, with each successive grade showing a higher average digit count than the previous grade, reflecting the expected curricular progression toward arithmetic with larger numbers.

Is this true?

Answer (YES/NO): NO